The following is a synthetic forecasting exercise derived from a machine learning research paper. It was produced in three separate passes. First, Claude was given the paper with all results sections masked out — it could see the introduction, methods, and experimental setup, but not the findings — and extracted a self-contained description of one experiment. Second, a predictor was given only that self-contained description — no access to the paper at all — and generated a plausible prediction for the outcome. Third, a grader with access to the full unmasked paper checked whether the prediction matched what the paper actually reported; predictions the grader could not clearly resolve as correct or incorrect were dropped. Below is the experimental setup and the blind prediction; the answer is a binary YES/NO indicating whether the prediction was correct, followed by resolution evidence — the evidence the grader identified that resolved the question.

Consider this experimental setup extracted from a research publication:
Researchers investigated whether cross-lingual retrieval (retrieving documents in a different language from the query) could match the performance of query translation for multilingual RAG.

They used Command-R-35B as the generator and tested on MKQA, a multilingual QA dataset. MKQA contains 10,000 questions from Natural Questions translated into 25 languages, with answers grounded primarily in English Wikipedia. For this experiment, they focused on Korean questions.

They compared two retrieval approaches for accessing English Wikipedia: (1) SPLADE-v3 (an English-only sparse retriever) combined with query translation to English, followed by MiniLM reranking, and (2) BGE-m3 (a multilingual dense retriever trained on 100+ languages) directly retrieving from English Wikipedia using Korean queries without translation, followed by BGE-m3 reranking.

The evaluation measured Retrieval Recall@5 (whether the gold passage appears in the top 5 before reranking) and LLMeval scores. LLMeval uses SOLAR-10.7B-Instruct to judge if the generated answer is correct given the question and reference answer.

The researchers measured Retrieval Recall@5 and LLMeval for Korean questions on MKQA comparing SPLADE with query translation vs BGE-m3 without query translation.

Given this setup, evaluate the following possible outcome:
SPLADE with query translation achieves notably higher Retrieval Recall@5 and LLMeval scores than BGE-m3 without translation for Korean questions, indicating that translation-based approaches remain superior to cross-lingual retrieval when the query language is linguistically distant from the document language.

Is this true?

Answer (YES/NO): NO